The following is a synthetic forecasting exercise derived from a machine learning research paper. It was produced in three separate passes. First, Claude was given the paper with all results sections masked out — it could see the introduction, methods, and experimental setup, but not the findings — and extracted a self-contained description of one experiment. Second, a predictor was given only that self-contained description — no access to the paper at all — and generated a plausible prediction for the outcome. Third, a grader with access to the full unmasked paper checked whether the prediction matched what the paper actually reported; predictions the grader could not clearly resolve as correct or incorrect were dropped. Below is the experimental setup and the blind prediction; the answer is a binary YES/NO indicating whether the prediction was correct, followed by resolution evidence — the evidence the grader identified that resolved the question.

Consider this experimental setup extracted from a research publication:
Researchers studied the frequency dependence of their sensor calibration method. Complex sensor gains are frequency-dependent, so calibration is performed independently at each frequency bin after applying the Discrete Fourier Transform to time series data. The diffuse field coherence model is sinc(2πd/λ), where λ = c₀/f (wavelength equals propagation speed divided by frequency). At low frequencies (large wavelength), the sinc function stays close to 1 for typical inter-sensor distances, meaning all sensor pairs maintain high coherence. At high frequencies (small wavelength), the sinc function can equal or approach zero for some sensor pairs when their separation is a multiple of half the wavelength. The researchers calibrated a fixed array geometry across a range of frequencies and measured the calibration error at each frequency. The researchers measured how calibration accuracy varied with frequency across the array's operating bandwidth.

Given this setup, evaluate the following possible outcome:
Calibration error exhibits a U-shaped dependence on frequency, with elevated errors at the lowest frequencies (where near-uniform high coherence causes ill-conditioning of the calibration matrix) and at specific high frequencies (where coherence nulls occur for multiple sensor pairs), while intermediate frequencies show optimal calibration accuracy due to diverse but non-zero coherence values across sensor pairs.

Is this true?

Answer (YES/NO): NO